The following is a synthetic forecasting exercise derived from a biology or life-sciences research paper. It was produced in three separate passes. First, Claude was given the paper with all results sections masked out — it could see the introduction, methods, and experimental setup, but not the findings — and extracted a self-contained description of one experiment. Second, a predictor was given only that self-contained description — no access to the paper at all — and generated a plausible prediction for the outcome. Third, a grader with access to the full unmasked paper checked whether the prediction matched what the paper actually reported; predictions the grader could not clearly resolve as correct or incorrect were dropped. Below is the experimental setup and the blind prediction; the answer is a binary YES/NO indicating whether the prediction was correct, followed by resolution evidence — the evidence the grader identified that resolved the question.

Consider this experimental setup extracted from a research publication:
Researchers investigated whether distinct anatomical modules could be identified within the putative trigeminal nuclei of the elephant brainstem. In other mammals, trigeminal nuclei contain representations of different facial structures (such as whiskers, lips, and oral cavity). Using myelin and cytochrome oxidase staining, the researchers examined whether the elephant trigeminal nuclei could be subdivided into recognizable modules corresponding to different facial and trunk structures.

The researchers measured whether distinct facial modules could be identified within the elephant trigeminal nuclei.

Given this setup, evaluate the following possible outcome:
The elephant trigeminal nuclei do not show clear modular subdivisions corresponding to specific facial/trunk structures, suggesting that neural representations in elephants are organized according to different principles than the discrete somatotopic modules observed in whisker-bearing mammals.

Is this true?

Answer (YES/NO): NO